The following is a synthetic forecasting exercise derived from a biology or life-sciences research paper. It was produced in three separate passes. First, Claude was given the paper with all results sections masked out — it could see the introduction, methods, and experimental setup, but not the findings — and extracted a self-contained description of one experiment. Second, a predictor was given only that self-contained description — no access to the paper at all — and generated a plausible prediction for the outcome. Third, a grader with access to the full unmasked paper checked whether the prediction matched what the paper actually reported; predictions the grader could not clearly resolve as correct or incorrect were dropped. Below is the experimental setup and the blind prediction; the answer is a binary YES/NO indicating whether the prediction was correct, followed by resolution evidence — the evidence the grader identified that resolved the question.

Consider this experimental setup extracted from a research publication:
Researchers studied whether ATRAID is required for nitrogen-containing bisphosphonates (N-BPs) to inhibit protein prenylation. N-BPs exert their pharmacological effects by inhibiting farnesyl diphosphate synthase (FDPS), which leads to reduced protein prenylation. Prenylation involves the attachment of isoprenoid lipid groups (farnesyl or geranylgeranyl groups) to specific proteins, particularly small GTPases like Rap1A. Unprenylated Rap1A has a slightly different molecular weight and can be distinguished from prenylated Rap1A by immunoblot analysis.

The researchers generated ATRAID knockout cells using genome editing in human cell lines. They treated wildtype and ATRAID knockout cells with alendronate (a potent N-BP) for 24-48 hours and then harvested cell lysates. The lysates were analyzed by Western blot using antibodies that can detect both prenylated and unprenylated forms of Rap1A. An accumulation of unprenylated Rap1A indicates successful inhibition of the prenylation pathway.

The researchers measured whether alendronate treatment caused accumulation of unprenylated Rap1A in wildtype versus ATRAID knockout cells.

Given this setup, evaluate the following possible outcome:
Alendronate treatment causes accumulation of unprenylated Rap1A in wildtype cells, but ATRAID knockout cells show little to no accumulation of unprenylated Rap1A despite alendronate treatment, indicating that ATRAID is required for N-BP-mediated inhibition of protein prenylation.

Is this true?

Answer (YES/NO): YES